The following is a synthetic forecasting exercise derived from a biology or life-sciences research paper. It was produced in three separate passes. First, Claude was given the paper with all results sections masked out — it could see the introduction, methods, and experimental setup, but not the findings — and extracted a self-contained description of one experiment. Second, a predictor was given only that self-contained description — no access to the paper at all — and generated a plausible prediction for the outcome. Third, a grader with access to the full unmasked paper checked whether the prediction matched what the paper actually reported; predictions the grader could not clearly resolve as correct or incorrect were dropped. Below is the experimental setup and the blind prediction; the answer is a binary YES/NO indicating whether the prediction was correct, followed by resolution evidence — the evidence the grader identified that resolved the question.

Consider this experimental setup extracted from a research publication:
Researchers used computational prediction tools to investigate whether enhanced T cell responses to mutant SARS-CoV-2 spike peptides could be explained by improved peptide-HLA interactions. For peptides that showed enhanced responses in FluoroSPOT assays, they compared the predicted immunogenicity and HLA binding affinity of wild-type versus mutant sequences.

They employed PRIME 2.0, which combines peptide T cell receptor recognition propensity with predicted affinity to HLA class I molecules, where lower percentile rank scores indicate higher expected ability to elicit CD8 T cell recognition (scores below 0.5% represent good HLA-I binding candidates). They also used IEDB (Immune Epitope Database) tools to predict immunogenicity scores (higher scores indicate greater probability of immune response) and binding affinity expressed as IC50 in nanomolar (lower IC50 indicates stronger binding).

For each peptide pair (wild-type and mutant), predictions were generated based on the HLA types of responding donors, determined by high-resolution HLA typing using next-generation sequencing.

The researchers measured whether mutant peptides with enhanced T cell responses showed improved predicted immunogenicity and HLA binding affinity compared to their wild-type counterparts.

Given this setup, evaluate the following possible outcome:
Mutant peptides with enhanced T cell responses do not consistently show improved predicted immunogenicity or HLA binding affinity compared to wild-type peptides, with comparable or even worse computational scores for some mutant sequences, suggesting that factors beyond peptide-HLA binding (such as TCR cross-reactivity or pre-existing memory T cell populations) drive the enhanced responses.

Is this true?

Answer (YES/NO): YES